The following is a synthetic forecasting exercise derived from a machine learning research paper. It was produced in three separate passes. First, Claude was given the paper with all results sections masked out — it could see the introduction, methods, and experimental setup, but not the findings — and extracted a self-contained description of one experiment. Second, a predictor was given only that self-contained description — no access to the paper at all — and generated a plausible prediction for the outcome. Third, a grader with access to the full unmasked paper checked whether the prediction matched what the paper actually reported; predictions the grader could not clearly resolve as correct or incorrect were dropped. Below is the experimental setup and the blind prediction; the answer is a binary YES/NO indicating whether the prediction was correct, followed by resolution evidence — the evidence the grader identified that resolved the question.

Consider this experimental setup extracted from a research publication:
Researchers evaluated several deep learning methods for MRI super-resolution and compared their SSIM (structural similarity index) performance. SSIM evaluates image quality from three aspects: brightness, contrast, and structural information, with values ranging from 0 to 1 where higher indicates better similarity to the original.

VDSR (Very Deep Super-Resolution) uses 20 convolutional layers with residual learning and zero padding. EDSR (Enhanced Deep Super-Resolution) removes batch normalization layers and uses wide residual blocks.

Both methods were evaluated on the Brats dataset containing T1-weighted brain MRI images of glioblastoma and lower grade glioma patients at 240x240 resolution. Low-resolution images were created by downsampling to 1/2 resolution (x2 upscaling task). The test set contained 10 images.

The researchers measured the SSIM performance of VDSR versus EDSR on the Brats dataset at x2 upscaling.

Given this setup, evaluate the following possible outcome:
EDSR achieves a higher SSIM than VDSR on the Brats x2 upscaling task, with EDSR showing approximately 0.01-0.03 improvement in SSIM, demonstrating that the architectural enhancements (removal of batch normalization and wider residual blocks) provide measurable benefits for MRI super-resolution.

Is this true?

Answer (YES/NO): NO